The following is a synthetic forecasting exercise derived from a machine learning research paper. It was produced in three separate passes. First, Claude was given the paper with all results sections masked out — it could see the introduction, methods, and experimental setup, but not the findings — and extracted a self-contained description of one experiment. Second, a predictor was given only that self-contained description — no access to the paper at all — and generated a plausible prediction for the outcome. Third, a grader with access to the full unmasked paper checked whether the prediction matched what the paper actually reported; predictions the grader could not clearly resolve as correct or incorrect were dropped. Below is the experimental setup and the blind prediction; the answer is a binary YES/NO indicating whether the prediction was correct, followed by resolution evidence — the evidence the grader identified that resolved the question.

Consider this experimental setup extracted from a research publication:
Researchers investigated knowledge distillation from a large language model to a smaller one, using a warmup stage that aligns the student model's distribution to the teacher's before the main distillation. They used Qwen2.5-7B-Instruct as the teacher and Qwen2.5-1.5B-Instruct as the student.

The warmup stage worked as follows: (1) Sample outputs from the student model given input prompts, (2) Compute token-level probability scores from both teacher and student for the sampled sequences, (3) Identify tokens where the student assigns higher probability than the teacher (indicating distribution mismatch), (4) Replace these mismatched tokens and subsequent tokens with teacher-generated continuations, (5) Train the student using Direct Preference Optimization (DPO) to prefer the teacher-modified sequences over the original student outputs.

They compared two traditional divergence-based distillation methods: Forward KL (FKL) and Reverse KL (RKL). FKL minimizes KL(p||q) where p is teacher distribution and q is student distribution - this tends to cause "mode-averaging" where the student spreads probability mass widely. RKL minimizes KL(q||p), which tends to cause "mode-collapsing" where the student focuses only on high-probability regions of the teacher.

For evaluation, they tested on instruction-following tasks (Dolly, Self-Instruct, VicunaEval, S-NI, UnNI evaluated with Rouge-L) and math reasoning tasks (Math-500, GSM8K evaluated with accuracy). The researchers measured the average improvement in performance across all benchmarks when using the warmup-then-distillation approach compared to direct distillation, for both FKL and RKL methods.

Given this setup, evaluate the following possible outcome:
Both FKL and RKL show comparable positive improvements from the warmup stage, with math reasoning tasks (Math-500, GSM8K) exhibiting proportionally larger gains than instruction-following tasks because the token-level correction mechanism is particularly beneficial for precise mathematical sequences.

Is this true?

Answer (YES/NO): NO